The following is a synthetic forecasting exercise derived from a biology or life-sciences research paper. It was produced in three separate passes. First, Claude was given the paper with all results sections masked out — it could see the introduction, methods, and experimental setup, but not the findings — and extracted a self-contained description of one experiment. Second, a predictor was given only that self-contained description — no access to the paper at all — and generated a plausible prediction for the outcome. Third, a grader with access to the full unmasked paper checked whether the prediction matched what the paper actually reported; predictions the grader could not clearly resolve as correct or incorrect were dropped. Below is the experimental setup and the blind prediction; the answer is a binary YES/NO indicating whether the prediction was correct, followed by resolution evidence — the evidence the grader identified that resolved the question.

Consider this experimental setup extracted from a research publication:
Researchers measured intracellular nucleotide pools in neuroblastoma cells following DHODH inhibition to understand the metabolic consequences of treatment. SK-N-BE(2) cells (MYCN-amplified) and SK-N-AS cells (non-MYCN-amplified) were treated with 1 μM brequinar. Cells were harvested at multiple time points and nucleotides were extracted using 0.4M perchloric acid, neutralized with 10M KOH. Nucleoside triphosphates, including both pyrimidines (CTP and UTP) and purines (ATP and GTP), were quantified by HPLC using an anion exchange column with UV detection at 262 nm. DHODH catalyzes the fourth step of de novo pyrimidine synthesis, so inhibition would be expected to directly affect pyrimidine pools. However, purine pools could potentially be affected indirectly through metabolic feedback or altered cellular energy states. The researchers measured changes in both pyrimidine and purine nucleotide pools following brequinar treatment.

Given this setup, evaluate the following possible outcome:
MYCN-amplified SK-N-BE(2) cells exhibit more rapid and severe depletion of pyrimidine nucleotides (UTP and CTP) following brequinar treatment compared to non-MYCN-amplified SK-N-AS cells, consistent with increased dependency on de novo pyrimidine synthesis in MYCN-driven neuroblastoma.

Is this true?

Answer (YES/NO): YES